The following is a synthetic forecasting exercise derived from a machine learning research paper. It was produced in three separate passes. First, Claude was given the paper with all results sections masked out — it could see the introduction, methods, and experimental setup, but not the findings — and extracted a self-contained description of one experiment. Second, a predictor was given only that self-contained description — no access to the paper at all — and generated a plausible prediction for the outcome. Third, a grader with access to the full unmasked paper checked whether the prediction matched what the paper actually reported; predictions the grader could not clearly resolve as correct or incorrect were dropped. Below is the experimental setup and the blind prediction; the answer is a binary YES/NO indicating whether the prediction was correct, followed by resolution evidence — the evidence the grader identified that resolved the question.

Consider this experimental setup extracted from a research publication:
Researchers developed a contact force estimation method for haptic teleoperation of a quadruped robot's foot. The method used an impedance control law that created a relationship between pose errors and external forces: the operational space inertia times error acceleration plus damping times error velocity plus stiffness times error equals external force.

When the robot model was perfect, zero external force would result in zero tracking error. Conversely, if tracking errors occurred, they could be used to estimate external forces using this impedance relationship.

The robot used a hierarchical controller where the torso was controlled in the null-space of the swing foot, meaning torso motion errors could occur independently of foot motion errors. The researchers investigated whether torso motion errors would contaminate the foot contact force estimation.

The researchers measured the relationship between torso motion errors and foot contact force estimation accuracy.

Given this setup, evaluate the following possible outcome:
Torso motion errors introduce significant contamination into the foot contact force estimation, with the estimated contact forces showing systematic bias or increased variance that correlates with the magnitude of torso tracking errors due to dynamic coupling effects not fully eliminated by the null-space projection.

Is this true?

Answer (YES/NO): NO